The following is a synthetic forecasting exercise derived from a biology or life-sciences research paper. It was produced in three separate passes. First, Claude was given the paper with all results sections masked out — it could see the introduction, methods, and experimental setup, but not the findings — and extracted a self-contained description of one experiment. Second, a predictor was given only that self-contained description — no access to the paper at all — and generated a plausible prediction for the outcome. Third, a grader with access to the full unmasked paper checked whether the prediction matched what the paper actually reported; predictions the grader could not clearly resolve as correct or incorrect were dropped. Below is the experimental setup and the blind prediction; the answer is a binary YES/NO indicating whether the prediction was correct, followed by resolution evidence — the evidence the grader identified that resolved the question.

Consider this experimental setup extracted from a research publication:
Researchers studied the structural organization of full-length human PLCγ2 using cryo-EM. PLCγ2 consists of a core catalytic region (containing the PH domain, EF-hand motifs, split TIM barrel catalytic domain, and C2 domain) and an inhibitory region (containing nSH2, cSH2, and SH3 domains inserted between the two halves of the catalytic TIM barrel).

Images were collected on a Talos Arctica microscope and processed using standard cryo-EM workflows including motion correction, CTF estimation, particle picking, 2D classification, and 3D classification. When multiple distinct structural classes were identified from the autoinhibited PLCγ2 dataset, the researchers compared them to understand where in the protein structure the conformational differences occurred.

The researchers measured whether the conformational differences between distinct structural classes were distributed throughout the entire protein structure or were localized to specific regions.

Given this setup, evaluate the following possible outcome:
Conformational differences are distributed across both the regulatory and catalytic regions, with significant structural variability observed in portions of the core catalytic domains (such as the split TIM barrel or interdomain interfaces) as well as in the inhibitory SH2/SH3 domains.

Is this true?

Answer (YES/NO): NO